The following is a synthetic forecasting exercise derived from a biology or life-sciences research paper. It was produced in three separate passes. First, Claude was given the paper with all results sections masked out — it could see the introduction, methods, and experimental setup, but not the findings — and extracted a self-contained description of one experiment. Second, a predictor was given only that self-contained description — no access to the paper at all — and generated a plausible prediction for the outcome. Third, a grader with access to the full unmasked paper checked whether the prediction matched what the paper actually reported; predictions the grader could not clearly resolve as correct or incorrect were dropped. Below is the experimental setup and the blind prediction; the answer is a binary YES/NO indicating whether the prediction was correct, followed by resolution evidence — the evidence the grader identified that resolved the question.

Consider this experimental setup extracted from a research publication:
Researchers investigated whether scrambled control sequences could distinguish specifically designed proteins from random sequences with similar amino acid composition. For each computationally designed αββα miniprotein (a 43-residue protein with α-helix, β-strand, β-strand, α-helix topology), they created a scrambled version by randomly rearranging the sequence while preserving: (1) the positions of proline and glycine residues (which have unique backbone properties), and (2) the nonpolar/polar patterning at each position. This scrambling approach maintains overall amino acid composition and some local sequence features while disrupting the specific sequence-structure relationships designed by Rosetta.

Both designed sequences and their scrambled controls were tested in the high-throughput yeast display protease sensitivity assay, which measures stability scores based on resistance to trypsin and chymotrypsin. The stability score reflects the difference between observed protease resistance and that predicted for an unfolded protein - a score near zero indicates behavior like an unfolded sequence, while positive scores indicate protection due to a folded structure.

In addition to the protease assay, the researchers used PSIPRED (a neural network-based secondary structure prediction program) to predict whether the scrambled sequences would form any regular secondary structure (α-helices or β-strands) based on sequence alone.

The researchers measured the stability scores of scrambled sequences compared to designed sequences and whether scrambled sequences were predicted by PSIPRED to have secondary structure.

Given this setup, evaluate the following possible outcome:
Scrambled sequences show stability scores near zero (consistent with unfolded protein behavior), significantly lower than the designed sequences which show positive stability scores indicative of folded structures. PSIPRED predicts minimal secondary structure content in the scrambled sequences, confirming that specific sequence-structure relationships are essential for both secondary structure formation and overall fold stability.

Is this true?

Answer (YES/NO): NO